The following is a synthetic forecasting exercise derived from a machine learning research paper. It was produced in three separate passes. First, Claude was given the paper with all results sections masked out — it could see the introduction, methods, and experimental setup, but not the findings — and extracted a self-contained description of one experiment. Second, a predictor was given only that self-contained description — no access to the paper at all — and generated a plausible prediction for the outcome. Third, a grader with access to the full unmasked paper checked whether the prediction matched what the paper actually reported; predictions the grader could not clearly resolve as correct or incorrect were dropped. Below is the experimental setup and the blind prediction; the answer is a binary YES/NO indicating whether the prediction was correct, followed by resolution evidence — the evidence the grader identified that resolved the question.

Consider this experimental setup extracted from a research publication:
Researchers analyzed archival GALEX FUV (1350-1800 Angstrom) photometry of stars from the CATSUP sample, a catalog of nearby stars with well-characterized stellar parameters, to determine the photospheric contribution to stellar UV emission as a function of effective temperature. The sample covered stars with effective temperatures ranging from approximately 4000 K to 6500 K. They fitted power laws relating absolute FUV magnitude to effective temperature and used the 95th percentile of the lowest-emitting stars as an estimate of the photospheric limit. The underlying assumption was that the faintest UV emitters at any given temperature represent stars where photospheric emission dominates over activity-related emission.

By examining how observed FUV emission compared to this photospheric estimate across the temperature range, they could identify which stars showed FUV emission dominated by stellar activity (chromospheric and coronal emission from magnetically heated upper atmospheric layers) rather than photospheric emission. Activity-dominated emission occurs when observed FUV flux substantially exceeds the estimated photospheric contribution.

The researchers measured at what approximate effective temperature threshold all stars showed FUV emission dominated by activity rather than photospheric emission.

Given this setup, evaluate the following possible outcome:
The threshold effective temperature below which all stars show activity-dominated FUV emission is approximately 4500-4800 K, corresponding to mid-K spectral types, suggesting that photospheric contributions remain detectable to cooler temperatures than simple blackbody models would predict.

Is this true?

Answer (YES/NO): NO